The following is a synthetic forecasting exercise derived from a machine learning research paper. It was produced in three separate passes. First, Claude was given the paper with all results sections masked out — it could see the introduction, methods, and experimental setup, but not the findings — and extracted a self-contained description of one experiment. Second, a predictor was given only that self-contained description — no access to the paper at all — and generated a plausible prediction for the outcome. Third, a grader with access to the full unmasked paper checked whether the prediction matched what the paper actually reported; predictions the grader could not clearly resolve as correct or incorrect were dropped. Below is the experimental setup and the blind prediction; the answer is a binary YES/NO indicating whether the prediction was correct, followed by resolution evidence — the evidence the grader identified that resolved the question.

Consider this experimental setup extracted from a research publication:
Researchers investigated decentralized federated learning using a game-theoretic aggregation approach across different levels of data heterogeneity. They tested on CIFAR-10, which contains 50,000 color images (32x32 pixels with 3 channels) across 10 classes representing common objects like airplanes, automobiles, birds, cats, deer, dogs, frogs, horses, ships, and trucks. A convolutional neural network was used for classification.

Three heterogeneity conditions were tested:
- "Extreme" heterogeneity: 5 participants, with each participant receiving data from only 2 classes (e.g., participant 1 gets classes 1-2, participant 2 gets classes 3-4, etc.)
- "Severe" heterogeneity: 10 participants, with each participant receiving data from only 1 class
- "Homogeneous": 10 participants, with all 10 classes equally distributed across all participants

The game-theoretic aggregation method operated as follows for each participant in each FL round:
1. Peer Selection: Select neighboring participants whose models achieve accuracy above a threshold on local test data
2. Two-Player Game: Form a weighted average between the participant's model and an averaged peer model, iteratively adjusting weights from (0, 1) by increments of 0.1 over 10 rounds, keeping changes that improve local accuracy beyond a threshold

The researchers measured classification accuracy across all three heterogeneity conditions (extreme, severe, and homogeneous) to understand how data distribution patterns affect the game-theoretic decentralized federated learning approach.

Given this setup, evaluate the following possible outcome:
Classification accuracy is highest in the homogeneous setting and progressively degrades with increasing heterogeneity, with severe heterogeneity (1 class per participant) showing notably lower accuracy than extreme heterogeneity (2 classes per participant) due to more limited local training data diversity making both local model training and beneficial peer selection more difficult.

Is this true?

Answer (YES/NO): NO